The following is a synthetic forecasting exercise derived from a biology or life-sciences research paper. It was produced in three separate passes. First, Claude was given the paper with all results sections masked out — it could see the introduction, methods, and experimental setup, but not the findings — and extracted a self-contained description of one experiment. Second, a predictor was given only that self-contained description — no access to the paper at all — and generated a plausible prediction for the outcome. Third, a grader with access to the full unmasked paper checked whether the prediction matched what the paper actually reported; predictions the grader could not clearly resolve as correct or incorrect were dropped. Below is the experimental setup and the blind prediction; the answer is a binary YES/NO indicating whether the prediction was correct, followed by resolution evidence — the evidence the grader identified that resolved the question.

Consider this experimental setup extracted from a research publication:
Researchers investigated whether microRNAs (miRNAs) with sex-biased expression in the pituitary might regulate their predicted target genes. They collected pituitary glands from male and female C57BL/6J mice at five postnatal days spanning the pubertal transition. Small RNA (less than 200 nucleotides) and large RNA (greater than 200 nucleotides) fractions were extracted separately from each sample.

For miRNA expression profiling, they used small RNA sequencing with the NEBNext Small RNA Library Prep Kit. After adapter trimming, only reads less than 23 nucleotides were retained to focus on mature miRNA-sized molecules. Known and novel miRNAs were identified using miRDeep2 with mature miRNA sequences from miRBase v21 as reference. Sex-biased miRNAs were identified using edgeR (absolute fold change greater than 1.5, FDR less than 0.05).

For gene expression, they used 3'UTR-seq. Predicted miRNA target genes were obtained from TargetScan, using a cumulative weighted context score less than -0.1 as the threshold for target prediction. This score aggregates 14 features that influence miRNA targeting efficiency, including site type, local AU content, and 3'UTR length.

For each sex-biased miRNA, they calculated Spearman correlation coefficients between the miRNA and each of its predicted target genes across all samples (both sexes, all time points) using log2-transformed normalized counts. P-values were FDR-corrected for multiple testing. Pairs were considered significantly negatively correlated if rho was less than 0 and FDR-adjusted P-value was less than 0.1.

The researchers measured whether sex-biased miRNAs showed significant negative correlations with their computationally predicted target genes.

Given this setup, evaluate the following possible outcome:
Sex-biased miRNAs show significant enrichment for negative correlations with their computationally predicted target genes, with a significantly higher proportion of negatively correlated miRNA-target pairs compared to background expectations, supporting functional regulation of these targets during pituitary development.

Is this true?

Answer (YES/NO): NO